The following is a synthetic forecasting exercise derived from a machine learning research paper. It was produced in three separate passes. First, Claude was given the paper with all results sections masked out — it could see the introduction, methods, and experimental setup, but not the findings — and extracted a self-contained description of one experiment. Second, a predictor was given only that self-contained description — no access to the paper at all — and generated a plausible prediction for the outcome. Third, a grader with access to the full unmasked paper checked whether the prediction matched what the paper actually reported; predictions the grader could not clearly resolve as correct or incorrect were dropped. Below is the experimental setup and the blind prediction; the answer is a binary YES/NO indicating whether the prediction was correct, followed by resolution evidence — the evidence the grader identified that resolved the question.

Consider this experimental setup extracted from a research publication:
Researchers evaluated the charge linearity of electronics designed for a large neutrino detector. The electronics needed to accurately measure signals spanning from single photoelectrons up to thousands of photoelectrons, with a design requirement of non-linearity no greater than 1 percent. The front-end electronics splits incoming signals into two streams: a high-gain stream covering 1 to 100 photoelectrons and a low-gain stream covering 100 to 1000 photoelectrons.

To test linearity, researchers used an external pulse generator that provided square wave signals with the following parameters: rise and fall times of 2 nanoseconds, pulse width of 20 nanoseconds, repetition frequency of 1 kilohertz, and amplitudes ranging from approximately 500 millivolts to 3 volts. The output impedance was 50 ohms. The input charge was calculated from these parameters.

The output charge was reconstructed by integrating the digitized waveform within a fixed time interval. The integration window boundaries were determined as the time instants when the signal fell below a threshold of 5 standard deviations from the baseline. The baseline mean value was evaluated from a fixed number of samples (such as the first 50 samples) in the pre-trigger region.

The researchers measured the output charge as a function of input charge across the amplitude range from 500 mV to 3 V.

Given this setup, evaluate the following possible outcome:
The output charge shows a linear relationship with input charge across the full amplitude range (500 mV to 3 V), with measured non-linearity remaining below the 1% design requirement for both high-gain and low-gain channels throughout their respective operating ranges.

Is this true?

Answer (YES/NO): NO